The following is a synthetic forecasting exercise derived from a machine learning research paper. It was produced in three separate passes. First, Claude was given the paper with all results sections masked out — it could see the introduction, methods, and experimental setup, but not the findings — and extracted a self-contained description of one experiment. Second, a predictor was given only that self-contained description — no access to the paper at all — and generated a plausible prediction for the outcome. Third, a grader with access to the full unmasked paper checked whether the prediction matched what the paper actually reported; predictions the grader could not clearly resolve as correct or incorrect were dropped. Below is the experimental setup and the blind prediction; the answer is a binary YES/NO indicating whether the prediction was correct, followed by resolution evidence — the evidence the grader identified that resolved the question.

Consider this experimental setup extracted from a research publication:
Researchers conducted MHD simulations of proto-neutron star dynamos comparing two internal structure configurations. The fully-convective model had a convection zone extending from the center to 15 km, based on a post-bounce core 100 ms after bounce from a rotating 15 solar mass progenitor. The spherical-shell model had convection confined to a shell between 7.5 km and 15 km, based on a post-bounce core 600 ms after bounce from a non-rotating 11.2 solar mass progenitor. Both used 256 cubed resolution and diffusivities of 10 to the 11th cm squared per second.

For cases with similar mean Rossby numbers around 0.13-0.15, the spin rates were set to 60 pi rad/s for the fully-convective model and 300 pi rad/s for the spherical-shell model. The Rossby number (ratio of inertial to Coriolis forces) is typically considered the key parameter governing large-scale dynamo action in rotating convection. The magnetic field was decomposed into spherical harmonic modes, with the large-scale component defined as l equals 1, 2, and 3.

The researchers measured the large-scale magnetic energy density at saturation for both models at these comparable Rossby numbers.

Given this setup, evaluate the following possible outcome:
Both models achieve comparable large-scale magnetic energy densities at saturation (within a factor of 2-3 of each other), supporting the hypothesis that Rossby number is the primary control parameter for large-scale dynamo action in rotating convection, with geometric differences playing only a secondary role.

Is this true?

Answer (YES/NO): NO